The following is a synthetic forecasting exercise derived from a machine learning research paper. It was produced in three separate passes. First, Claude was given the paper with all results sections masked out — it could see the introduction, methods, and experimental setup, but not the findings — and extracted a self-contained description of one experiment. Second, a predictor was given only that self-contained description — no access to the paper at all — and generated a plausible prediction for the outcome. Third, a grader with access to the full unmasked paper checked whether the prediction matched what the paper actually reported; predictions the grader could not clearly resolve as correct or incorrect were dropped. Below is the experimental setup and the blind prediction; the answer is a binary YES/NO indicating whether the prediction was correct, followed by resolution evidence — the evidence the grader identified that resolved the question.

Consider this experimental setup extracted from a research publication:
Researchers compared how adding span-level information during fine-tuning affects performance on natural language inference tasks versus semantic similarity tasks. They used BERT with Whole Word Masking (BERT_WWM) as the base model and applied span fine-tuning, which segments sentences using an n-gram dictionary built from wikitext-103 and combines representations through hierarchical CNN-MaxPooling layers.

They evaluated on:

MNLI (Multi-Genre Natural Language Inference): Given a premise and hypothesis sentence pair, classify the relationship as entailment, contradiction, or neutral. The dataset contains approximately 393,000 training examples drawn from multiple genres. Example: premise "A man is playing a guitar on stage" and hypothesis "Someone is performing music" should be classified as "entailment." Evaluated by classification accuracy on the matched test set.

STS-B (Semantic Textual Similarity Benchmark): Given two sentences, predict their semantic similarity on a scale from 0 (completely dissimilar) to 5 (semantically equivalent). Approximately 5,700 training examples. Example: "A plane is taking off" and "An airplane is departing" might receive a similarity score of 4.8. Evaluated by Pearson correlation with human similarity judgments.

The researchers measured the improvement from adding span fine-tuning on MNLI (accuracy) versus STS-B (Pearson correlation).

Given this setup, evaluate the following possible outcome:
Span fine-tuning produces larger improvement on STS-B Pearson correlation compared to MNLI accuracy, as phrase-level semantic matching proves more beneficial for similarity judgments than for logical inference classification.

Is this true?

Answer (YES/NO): YES